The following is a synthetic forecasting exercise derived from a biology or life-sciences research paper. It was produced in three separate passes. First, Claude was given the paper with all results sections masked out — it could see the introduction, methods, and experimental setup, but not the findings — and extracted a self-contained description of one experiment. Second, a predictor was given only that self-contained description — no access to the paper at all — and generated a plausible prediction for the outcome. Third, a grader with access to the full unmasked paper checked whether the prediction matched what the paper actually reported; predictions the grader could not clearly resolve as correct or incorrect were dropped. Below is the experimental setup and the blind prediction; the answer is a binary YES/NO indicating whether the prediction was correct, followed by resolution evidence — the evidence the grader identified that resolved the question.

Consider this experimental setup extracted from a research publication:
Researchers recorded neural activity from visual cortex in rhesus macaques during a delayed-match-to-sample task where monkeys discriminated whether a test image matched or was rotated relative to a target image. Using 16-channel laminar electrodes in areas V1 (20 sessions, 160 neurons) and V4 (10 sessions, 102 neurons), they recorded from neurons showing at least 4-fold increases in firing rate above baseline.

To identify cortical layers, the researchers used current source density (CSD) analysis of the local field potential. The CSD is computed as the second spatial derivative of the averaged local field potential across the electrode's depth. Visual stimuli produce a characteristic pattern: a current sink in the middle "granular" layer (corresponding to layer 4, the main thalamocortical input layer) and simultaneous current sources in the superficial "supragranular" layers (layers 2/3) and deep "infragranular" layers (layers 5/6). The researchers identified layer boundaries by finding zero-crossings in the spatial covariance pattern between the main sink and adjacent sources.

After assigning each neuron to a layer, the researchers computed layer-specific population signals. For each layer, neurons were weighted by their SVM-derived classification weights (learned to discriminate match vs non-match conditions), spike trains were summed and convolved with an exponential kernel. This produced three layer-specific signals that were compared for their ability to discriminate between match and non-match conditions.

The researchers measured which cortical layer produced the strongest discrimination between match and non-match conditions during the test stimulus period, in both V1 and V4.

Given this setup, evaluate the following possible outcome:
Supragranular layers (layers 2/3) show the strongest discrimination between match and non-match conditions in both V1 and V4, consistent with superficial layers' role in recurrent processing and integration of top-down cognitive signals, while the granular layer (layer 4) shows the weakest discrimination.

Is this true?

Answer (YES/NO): NO